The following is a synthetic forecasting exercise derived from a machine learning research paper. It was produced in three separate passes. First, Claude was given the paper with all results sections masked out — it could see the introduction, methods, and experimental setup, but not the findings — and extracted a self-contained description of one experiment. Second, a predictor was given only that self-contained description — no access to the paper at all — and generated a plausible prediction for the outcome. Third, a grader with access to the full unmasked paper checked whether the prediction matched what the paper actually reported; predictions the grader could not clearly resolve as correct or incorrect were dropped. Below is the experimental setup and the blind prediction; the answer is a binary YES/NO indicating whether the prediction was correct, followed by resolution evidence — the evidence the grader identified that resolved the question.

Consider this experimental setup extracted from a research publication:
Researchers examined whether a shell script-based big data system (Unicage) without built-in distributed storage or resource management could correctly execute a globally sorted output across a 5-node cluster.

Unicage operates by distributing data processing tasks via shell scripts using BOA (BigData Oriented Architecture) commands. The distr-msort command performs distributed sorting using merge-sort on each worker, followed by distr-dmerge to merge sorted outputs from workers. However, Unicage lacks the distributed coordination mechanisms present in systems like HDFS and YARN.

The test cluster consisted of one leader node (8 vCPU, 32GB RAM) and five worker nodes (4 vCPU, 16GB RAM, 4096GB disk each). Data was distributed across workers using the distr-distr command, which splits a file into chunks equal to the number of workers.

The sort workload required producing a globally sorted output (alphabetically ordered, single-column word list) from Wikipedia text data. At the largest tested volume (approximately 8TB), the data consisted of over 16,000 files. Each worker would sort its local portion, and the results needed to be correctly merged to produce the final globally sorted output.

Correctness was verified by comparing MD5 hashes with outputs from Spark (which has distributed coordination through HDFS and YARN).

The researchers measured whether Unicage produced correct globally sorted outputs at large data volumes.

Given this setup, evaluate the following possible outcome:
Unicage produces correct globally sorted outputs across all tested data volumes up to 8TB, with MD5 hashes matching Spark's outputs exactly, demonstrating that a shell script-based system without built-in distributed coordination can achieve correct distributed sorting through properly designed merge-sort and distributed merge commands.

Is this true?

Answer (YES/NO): NO